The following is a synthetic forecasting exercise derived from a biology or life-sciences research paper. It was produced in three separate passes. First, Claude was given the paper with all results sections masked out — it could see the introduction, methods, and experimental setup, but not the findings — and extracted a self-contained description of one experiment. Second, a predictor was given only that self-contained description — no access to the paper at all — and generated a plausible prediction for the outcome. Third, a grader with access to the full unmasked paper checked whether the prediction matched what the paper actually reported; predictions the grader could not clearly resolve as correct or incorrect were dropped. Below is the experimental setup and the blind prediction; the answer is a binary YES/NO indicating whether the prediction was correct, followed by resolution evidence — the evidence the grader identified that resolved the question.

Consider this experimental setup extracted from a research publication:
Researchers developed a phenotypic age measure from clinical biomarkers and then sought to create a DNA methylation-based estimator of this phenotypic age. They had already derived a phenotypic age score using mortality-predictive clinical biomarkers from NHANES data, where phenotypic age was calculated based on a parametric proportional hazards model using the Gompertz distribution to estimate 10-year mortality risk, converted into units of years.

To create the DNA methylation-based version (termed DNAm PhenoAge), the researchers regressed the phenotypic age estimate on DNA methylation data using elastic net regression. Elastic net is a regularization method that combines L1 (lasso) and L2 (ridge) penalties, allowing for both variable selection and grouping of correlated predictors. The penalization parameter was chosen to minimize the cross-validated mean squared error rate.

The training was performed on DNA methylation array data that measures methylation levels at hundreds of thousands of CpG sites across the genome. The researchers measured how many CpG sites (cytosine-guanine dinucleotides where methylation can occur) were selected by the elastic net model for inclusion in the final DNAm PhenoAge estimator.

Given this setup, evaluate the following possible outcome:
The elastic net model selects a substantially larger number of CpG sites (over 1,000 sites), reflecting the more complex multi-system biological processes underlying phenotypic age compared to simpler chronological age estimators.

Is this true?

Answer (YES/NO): NO